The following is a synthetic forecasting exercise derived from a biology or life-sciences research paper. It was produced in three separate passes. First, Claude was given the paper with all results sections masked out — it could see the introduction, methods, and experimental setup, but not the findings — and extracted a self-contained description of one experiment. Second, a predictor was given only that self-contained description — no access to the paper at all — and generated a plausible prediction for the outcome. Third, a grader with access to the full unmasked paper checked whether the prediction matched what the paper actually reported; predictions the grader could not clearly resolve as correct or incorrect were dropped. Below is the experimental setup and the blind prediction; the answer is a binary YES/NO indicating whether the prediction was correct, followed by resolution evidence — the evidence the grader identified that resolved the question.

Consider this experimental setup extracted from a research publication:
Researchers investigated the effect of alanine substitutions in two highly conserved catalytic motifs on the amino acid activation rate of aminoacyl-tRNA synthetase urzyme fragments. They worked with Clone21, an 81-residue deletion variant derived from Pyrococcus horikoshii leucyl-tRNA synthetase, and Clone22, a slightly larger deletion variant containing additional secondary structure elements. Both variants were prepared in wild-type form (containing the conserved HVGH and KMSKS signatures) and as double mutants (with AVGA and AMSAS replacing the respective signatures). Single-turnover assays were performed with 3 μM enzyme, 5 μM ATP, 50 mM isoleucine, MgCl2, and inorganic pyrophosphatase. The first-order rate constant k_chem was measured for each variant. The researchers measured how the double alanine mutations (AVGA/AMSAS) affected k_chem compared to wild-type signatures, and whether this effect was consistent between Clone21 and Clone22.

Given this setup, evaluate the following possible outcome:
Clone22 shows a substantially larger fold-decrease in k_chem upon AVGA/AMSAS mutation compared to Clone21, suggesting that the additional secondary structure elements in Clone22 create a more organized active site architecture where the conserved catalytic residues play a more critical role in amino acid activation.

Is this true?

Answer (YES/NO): NO